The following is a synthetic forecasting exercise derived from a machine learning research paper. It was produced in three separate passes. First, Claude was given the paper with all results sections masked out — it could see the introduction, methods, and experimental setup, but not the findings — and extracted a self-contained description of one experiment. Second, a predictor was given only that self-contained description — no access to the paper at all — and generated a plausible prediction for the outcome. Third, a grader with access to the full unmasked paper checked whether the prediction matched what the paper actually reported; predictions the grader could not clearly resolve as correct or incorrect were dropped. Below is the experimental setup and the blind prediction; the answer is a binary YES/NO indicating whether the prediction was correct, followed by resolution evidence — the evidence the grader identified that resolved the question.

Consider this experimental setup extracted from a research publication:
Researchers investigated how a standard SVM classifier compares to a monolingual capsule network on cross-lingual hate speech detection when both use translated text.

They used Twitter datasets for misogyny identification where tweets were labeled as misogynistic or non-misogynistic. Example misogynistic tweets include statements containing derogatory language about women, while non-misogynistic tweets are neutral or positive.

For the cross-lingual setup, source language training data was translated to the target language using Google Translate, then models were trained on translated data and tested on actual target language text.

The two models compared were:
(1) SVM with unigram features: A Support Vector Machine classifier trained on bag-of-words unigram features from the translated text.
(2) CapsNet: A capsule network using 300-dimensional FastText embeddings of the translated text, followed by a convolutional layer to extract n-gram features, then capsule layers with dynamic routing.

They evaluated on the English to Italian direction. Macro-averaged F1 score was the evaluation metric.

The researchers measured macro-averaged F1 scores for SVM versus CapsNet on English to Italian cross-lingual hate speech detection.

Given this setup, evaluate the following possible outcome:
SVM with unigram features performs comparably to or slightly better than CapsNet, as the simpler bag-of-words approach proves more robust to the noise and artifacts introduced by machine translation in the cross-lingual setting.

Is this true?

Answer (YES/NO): NO